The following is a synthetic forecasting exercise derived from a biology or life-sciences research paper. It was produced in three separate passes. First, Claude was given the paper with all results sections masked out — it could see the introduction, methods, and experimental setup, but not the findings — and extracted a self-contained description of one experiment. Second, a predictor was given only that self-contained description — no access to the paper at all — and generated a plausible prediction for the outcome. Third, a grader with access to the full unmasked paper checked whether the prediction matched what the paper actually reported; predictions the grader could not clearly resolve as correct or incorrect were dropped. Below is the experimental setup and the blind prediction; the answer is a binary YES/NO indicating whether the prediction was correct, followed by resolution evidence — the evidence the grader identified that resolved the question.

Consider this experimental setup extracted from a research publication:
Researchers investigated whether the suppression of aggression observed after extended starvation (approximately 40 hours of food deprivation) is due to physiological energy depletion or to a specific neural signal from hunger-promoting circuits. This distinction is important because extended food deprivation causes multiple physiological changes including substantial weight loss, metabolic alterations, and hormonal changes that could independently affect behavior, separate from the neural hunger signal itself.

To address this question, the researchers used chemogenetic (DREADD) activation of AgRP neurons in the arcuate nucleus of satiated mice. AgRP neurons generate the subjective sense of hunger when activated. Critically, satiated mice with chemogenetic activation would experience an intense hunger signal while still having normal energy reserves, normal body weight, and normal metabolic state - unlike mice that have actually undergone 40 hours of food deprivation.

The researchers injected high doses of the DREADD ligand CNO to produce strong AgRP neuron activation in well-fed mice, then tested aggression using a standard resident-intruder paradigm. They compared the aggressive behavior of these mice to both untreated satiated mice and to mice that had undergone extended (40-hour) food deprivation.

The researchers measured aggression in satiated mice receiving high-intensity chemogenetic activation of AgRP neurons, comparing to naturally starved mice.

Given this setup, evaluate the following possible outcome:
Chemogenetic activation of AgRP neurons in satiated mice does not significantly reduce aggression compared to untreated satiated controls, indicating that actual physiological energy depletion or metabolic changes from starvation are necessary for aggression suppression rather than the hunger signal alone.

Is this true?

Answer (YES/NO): NO